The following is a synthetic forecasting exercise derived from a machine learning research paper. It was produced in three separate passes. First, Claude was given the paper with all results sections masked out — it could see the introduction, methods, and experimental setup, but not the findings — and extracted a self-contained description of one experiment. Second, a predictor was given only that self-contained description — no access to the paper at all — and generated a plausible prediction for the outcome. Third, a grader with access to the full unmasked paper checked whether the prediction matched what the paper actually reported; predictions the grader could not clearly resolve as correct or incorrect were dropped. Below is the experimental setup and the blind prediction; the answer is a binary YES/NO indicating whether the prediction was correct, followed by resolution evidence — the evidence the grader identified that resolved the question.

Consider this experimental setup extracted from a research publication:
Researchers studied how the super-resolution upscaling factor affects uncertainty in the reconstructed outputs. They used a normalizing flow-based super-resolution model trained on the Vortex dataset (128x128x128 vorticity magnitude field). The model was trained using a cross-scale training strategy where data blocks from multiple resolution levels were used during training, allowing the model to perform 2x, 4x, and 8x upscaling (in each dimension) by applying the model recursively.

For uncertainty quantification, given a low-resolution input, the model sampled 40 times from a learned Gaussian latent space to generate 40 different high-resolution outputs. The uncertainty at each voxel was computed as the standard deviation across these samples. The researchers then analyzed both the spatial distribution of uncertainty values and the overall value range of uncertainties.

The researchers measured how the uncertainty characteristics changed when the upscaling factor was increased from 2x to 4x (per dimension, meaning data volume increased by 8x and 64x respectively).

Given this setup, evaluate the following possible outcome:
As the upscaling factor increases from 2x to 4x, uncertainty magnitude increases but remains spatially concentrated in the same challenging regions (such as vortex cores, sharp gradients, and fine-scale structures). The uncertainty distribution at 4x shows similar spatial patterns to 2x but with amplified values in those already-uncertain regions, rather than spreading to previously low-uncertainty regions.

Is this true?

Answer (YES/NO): YES